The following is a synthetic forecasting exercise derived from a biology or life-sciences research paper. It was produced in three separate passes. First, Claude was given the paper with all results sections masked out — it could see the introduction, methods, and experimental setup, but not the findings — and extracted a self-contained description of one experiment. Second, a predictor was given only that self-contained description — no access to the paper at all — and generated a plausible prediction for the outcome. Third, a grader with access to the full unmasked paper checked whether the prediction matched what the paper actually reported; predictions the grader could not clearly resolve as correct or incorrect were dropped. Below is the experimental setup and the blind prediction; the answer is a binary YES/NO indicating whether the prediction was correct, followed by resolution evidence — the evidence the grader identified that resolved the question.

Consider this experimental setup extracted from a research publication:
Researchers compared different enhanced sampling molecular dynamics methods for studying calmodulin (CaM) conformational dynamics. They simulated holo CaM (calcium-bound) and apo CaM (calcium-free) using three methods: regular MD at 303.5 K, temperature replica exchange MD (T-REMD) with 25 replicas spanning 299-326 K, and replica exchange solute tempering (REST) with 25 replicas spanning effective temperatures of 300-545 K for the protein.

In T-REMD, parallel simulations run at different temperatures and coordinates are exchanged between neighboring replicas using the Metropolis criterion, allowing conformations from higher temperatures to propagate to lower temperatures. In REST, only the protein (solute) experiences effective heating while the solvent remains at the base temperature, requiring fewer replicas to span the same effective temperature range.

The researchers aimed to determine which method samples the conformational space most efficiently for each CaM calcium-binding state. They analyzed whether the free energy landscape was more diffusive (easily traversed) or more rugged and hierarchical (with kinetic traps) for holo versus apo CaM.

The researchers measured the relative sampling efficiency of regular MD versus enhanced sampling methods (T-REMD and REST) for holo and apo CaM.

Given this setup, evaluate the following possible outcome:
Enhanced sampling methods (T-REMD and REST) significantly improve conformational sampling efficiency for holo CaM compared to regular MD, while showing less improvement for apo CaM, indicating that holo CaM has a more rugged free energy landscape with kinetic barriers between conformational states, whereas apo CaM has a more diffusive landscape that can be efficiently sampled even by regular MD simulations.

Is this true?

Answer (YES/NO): YES